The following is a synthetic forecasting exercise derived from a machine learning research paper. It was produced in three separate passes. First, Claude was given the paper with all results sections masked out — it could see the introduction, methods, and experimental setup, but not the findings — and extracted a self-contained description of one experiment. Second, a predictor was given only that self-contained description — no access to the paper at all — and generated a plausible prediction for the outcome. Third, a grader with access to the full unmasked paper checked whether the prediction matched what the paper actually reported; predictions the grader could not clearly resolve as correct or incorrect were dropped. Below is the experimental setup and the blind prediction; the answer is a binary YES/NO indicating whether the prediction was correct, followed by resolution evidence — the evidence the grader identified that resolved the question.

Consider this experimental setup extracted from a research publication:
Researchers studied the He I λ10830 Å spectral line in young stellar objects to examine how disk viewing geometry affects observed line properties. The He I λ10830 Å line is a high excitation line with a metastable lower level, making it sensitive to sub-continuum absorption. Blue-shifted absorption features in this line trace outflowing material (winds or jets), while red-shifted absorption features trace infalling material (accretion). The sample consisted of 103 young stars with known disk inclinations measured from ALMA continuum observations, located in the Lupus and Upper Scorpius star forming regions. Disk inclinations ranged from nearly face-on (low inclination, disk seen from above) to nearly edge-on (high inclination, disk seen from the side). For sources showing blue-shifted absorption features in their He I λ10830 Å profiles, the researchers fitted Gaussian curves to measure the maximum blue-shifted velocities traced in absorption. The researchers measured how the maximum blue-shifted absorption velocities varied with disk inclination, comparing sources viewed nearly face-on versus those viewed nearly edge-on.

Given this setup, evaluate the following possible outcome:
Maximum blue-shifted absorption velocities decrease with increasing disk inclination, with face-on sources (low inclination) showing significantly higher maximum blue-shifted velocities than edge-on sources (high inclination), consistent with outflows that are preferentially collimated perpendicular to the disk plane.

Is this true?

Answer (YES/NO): NO